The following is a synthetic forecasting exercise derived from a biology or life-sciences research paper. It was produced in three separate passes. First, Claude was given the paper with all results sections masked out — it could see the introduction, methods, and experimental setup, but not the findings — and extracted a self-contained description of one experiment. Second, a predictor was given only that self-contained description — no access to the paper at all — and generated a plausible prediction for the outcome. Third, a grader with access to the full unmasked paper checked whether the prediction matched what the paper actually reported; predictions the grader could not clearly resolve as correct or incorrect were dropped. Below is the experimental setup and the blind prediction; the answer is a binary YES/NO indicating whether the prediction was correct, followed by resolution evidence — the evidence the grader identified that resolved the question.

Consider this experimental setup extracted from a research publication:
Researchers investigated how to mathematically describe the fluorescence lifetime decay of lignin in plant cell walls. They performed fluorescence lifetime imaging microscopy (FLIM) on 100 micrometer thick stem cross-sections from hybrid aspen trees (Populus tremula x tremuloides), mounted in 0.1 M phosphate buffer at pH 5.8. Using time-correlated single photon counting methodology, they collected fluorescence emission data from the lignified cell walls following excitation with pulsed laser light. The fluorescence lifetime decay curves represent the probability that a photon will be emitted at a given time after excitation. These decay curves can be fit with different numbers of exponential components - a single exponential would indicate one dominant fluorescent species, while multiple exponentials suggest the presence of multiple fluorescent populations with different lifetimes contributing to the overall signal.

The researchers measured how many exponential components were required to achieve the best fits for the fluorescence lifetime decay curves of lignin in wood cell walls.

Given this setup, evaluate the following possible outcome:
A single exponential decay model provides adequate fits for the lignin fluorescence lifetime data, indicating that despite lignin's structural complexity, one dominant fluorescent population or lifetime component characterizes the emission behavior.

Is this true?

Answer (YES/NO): NO